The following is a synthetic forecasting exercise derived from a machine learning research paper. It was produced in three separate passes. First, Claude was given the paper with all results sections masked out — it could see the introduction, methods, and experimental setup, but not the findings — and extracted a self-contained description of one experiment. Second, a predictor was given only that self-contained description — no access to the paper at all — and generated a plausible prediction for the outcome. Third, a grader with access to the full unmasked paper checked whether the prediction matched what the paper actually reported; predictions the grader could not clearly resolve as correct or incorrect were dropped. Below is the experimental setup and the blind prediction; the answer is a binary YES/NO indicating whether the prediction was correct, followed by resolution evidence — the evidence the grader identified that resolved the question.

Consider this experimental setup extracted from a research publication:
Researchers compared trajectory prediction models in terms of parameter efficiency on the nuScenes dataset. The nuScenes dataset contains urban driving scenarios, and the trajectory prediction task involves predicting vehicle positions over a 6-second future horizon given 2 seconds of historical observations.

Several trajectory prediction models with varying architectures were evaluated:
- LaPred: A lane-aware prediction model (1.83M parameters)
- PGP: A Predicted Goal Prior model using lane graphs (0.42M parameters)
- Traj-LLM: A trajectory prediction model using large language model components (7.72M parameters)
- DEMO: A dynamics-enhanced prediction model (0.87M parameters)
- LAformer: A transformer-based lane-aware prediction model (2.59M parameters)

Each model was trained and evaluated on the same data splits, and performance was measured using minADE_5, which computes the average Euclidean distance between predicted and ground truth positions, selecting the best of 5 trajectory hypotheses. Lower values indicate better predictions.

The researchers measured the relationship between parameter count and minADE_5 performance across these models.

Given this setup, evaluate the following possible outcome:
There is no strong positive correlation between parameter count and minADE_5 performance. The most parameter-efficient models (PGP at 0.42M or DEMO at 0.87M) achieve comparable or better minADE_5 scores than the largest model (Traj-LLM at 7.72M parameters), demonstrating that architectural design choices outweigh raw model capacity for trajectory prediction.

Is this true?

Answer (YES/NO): NO